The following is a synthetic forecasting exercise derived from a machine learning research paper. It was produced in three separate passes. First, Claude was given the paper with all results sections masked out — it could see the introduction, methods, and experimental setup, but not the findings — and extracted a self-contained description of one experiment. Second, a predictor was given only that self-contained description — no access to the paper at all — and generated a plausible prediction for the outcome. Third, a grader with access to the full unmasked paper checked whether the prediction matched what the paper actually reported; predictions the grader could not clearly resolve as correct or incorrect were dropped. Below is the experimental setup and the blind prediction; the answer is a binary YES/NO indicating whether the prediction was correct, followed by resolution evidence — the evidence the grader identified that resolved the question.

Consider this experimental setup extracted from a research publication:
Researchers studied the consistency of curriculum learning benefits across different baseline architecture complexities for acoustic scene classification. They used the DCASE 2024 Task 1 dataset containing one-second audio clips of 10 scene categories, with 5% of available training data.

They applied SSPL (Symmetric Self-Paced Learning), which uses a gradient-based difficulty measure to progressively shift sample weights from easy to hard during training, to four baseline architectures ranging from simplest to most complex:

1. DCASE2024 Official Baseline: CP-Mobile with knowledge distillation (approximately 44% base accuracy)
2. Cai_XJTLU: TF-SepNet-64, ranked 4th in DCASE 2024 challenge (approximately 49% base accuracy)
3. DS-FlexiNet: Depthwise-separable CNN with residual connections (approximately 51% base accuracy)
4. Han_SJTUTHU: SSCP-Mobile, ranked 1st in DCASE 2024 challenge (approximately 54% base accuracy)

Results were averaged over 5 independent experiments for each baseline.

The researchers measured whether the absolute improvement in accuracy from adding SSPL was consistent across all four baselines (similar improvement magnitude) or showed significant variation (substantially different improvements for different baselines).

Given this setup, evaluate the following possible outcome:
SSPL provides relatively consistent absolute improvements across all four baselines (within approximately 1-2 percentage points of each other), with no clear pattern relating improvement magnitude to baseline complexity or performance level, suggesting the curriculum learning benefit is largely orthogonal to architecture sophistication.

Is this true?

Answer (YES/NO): YES